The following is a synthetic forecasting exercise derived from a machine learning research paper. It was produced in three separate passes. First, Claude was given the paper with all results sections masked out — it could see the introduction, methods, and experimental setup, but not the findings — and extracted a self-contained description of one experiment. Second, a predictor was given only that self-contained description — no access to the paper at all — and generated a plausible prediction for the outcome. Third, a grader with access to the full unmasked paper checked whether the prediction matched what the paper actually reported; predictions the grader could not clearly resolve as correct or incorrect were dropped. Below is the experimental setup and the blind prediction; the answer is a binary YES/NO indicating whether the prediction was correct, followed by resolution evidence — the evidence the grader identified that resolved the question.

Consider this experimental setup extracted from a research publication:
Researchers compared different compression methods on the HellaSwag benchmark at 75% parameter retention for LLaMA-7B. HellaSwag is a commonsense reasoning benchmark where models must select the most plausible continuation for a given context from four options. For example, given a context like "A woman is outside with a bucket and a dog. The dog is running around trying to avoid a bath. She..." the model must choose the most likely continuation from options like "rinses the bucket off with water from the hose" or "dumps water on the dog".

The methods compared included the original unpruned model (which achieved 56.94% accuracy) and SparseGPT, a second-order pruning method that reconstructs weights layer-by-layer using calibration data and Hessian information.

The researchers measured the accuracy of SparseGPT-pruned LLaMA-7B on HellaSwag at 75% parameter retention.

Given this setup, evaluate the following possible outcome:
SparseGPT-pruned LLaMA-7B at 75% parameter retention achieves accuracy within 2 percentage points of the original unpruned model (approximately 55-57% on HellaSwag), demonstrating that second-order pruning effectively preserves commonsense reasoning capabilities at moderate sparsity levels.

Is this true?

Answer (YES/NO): NO